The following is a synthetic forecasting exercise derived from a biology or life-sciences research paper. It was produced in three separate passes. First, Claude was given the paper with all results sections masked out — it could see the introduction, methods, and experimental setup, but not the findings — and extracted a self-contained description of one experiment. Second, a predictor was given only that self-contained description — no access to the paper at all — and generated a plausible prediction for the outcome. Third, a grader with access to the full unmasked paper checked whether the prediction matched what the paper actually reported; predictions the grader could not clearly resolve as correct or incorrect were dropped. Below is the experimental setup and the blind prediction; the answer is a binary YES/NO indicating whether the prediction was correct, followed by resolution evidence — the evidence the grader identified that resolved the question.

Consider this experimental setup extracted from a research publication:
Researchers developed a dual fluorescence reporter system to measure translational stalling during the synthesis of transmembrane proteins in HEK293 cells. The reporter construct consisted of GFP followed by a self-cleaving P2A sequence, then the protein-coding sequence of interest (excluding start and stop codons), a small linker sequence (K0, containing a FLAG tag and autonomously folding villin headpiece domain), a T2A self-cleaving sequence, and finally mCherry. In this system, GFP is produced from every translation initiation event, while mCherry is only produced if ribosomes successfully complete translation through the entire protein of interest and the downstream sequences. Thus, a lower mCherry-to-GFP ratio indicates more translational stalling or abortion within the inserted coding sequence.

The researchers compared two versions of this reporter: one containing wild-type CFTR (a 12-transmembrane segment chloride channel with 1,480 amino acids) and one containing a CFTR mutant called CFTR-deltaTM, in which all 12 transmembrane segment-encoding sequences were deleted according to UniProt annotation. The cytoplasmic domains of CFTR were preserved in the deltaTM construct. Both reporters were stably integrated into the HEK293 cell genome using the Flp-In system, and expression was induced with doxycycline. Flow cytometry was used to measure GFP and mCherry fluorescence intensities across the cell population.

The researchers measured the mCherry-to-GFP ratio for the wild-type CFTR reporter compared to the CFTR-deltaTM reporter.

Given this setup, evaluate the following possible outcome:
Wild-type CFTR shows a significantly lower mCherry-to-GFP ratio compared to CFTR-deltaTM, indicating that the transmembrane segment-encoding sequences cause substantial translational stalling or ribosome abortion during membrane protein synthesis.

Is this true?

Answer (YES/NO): YES